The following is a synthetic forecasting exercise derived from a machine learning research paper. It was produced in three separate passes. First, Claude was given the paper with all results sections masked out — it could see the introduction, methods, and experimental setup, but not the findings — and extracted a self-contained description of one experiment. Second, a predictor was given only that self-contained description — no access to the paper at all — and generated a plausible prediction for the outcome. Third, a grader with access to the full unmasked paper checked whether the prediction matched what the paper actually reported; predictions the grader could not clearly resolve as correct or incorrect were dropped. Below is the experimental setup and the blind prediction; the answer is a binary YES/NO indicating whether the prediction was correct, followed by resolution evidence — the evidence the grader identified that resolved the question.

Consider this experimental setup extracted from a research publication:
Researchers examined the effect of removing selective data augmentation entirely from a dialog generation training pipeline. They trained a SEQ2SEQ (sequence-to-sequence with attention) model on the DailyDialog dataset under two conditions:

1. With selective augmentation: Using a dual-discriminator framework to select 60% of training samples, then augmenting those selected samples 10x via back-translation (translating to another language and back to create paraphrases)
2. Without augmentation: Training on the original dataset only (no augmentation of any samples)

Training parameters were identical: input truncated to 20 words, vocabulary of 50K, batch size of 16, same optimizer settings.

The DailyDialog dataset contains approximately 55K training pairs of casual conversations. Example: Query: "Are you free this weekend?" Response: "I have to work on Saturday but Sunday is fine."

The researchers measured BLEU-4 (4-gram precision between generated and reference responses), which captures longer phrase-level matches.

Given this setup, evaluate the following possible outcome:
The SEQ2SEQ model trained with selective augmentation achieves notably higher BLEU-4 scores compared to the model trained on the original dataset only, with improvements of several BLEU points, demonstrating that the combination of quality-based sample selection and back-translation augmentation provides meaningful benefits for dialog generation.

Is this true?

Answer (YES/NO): NO